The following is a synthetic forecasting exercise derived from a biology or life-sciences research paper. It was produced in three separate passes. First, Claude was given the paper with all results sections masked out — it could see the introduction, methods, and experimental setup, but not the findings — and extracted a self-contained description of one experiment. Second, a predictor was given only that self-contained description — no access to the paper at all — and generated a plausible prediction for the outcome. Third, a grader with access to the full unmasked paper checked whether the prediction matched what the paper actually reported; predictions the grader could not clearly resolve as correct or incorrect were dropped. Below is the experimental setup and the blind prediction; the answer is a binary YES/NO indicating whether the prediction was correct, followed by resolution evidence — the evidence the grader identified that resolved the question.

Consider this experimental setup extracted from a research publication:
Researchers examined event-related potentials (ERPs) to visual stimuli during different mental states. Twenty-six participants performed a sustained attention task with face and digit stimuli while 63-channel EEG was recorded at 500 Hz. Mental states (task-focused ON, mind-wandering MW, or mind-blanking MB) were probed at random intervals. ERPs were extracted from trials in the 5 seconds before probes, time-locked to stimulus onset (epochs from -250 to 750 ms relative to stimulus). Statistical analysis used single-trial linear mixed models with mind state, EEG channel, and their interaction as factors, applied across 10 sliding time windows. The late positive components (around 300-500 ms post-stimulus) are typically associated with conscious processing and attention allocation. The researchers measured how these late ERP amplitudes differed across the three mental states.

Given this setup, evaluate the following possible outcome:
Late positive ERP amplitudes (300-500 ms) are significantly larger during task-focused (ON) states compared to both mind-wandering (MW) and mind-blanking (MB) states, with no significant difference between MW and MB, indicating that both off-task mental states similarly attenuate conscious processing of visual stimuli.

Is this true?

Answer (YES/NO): NO